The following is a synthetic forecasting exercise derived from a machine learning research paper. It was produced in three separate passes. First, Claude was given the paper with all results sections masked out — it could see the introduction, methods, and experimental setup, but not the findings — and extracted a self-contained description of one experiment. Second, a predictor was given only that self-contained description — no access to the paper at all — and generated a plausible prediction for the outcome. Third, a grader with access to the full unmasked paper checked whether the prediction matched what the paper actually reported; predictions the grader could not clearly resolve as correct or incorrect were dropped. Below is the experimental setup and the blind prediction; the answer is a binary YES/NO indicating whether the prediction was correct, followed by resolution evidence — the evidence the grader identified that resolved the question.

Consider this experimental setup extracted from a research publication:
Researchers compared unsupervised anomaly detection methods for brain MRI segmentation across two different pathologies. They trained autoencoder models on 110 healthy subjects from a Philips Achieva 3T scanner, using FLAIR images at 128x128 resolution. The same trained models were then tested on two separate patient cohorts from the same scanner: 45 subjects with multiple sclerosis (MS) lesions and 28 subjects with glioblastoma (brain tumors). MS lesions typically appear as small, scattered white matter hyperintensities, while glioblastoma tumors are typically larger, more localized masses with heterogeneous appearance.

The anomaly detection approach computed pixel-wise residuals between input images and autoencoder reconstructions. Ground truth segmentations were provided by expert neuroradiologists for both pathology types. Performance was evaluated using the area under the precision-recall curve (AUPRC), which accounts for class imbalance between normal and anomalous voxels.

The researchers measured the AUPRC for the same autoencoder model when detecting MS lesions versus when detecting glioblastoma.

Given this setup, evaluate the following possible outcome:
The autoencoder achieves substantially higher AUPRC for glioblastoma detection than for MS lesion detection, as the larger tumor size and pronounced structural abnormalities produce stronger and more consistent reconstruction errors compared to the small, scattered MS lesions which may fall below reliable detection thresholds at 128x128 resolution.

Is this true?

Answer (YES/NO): NO